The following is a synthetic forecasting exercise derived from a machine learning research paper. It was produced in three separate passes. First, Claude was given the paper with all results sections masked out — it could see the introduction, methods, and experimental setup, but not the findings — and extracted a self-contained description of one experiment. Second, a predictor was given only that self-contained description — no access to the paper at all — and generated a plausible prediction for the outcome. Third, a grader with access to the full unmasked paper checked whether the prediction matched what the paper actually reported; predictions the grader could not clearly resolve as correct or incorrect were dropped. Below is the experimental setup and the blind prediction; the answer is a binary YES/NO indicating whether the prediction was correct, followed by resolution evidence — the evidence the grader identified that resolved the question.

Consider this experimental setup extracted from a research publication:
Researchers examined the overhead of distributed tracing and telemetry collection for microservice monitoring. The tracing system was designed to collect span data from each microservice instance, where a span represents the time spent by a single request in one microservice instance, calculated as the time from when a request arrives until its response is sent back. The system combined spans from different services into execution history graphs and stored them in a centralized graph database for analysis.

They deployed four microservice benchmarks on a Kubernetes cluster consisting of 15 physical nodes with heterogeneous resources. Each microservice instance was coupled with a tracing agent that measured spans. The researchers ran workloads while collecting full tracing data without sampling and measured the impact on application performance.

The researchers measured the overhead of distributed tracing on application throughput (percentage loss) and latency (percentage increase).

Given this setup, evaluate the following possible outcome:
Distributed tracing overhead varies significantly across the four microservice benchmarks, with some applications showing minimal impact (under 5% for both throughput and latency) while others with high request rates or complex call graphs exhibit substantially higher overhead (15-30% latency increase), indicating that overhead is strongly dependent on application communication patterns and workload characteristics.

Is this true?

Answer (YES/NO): NO